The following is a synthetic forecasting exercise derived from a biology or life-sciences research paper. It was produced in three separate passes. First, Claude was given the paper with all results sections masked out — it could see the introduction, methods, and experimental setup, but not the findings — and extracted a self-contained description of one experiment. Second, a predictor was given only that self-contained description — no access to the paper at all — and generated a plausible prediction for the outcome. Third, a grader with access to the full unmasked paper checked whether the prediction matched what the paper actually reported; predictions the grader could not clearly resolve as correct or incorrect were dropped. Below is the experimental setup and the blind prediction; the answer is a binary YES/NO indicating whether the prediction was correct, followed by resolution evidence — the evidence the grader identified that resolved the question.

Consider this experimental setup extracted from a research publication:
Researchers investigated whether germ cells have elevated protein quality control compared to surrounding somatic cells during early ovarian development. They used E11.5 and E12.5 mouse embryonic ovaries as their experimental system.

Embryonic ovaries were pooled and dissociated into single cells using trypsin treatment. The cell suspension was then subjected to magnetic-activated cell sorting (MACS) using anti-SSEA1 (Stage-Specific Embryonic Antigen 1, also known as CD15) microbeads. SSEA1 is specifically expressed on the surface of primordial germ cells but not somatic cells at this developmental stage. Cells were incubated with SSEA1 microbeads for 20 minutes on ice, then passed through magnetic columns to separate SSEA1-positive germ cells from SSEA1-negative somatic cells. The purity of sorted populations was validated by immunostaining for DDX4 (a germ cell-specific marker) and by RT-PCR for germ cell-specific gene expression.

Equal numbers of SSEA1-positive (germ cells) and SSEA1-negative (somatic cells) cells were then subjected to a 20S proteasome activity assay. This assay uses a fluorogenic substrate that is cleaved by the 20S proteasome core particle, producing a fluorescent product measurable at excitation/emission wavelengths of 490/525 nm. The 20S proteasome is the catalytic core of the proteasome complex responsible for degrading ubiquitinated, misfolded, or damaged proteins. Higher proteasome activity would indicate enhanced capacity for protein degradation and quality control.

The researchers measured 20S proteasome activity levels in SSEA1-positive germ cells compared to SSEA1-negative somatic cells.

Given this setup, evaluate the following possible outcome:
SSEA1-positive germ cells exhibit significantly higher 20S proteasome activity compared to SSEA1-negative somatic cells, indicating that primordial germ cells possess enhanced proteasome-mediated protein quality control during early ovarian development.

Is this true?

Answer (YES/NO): YES